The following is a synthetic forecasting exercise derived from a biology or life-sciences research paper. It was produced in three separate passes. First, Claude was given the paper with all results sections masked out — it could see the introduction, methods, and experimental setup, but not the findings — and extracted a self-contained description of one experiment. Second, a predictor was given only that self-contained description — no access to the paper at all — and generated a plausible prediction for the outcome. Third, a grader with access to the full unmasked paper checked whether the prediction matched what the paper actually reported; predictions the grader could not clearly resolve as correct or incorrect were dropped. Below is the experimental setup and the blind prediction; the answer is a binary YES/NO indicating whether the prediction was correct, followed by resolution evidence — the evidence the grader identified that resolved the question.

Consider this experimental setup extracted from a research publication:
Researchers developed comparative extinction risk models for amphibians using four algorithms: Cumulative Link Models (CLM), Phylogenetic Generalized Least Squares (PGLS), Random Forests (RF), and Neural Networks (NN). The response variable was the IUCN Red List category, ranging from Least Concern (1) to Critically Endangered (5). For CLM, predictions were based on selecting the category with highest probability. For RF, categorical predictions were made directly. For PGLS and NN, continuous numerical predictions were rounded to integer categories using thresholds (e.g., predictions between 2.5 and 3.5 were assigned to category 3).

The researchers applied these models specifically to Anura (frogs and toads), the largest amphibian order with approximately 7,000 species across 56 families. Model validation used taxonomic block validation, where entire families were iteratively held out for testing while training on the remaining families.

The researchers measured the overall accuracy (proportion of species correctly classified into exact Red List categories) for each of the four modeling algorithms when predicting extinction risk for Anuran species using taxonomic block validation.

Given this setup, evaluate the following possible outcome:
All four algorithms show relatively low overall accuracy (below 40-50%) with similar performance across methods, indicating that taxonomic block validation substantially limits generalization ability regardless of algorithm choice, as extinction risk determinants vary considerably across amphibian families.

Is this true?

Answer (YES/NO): NO